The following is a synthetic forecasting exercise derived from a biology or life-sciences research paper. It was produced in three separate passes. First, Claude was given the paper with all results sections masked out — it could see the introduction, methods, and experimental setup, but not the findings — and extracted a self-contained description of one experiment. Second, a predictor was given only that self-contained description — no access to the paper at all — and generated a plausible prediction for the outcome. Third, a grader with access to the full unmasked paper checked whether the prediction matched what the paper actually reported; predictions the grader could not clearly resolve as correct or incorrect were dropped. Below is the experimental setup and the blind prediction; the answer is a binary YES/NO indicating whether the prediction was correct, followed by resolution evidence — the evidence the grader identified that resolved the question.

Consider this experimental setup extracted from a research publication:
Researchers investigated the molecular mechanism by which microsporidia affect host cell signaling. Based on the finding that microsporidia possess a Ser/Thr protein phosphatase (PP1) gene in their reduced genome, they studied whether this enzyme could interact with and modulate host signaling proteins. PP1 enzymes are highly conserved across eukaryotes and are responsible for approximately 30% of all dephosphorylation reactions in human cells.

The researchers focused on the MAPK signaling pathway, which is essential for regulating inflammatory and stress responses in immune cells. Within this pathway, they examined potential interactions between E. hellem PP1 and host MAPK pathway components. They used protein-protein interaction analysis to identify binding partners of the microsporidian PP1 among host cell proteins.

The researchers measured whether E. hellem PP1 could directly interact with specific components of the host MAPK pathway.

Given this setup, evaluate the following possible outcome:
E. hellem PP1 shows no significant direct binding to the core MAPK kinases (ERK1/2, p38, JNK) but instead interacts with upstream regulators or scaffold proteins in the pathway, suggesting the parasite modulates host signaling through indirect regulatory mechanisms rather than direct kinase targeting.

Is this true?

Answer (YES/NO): NO